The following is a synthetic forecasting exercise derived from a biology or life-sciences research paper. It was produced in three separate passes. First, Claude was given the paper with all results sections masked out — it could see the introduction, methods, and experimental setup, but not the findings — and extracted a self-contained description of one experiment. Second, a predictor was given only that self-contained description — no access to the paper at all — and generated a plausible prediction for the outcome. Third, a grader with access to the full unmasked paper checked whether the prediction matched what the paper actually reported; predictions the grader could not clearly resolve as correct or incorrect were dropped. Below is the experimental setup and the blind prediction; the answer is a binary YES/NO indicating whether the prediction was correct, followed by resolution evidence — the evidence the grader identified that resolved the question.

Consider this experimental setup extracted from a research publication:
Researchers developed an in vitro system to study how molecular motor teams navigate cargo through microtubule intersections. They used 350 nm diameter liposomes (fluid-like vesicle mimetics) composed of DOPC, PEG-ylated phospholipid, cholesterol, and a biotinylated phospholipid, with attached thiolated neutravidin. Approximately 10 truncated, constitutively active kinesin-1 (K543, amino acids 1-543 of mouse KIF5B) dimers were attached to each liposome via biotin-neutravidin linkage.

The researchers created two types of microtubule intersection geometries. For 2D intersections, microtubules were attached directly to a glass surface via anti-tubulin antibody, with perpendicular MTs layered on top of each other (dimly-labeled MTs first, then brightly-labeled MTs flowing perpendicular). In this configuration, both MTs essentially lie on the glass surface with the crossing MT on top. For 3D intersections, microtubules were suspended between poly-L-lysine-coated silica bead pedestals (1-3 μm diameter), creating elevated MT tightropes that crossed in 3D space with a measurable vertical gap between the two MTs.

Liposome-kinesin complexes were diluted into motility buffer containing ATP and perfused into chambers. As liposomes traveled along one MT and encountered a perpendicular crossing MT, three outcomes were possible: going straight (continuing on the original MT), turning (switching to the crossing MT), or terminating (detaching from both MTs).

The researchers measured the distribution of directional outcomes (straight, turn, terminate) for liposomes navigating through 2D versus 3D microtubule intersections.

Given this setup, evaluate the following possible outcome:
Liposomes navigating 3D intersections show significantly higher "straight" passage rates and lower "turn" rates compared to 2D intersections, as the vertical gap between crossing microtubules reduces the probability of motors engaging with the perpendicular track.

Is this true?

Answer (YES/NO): YES